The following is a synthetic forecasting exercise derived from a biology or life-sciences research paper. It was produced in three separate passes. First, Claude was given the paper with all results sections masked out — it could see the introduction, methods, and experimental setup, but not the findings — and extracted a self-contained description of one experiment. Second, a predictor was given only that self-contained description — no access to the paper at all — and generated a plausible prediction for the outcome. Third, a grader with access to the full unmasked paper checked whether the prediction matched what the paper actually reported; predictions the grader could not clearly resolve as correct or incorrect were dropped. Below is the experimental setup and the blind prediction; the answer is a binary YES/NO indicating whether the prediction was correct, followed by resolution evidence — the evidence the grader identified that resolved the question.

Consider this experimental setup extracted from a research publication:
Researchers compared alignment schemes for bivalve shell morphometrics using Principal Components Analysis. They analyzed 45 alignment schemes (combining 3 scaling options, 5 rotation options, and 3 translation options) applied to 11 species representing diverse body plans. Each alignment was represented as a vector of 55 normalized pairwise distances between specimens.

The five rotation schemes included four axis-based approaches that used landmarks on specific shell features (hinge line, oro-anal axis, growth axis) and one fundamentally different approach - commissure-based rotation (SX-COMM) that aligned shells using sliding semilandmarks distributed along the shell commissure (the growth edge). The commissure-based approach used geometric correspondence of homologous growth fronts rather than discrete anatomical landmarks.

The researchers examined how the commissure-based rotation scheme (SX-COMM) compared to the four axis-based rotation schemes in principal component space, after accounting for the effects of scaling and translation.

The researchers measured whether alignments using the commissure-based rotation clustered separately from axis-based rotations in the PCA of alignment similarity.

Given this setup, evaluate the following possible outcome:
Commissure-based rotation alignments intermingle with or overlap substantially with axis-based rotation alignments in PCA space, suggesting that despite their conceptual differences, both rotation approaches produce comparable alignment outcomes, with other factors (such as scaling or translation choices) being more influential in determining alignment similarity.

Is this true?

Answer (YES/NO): NO